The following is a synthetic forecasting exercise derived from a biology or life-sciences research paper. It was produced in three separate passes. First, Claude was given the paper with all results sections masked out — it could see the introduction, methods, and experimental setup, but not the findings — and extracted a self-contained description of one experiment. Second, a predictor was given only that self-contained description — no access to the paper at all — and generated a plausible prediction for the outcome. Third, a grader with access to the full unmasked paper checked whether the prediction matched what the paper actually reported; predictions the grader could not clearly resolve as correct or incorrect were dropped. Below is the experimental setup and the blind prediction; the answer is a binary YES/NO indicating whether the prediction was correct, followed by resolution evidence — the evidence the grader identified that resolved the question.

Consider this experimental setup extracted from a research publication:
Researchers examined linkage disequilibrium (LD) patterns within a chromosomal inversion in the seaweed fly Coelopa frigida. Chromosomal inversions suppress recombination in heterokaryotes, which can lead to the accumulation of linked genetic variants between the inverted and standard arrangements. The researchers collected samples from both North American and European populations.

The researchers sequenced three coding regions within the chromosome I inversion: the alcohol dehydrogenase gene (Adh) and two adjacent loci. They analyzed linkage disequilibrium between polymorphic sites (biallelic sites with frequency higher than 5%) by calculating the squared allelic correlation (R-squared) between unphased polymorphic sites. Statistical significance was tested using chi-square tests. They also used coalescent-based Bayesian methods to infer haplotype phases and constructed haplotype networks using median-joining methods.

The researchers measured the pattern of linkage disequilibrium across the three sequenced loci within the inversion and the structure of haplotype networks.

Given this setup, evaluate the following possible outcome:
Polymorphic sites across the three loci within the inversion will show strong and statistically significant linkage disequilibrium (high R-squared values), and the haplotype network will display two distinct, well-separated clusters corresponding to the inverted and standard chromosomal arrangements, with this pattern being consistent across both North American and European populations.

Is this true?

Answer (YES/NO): YES